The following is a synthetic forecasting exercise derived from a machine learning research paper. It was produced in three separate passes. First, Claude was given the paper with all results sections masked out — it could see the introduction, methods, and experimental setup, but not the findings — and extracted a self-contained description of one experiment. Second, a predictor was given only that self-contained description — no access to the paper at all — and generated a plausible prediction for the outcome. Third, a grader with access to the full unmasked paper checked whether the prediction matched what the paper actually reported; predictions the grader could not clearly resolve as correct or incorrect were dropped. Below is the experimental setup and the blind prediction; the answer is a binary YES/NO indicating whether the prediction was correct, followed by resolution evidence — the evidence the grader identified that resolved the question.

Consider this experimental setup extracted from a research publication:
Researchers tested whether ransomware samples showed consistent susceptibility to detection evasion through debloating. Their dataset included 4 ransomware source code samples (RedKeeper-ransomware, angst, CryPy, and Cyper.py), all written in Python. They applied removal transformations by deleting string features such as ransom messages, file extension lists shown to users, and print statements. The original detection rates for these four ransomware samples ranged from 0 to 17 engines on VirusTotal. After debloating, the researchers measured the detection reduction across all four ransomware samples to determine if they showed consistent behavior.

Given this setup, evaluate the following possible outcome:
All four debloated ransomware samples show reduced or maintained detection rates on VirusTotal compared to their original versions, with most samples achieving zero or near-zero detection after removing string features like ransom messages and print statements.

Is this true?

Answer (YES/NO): NO